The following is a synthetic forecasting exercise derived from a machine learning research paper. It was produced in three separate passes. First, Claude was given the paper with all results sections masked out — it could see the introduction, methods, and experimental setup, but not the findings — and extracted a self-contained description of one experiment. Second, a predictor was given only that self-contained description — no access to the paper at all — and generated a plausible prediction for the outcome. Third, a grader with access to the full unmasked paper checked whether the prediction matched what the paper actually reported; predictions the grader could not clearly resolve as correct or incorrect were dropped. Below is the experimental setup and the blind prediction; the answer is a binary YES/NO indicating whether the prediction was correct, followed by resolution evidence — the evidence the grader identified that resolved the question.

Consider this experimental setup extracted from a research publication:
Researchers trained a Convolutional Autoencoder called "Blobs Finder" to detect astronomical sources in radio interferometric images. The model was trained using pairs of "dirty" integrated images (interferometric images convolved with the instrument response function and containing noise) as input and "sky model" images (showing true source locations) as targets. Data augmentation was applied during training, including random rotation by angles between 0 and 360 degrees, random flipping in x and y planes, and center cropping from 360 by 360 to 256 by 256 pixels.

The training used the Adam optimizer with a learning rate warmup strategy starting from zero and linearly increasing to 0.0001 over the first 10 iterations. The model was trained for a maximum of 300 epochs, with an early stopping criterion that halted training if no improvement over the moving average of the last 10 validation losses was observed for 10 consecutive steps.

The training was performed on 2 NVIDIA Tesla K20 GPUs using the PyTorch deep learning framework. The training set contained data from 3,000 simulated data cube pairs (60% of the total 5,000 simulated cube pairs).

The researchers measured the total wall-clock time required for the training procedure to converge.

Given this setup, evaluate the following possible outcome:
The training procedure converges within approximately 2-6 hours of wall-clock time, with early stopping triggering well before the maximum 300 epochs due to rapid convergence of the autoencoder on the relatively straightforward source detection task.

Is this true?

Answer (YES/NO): YES